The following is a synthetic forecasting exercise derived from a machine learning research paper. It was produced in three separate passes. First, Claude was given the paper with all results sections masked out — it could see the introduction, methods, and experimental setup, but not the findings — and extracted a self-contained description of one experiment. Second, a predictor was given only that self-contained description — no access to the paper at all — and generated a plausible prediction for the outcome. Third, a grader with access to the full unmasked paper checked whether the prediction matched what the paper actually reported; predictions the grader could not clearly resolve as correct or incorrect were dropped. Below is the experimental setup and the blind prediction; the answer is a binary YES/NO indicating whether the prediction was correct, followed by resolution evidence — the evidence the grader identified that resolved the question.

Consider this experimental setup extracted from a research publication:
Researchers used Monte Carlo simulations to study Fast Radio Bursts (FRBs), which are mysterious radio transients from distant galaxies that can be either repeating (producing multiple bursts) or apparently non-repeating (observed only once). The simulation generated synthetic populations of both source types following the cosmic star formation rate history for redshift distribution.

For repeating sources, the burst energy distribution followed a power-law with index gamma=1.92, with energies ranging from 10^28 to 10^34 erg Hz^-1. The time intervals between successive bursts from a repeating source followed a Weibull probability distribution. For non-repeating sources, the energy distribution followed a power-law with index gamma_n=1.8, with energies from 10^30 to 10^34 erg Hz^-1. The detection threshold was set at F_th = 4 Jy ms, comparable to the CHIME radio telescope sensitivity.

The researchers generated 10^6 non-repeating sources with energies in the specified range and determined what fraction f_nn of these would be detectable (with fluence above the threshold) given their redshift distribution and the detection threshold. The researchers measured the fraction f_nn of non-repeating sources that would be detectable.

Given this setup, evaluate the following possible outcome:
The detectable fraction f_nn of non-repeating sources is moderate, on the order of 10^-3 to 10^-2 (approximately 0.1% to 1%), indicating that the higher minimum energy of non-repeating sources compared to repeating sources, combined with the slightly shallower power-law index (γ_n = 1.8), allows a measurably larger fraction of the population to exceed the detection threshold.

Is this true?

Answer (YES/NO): YES